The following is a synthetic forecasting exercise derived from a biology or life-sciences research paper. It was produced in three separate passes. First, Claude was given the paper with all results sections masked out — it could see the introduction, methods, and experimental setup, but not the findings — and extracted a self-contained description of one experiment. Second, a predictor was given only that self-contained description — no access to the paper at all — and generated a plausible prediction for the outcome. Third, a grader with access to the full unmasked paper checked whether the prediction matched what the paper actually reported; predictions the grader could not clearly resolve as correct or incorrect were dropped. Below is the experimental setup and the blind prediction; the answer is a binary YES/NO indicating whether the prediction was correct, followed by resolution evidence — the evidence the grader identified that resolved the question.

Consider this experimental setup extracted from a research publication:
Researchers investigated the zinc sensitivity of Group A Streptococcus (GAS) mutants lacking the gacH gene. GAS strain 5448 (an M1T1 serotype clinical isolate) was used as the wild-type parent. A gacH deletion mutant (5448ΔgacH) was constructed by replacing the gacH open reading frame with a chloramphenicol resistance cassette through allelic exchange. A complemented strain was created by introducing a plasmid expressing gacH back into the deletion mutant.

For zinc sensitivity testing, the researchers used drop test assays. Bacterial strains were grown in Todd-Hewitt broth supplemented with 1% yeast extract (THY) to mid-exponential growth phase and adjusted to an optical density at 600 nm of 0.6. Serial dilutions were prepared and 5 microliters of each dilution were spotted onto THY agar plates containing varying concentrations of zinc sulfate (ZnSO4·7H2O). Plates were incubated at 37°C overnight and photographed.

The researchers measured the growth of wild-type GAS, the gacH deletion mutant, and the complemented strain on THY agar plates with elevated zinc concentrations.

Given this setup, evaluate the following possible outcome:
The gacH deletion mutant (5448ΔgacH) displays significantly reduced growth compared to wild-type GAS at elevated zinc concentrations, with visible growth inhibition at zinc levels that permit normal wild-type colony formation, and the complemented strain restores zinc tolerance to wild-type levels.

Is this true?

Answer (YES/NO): YES